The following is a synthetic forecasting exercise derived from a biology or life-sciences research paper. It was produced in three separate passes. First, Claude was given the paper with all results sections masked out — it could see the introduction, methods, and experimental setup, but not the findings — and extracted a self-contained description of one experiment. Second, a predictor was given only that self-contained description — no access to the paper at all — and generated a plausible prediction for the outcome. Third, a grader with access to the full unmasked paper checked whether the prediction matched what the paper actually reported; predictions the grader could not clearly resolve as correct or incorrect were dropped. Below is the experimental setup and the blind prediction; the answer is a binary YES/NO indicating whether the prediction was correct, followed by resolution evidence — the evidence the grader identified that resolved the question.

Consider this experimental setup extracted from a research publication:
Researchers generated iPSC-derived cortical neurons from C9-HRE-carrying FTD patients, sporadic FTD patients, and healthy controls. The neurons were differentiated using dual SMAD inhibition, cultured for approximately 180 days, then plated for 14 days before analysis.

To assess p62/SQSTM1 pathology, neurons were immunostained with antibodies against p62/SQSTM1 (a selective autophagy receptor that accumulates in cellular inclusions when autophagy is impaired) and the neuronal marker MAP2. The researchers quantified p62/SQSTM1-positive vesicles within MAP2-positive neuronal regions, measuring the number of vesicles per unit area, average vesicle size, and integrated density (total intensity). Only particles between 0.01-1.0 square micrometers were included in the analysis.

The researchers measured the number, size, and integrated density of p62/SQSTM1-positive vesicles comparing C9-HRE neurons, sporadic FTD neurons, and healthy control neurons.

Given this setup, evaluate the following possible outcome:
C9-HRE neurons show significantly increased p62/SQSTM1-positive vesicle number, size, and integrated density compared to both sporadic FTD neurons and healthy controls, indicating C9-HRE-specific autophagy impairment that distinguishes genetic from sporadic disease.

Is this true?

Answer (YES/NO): NO